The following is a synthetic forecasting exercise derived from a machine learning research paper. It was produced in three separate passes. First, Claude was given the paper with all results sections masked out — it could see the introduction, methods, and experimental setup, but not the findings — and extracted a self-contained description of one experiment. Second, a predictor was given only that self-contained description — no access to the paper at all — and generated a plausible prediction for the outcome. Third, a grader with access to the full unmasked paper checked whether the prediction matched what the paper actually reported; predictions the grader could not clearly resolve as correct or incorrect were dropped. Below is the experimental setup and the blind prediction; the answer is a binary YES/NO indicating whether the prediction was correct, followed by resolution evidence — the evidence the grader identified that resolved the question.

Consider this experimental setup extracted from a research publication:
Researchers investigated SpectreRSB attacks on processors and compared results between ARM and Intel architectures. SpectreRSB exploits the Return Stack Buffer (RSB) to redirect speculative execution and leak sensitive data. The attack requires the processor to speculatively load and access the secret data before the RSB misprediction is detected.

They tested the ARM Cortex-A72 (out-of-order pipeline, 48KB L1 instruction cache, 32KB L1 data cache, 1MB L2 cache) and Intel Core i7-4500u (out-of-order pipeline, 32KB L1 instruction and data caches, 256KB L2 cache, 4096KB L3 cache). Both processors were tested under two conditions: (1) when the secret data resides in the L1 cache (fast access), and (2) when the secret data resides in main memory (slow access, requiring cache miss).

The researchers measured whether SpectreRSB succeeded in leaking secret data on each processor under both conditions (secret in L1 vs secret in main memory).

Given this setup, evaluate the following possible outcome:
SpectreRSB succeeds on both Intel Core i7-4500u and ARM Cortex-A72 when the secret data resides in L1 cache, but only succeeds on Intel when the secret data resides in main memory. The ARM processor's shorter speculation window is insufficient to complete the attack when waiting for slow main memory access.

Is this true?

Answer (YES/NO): YES